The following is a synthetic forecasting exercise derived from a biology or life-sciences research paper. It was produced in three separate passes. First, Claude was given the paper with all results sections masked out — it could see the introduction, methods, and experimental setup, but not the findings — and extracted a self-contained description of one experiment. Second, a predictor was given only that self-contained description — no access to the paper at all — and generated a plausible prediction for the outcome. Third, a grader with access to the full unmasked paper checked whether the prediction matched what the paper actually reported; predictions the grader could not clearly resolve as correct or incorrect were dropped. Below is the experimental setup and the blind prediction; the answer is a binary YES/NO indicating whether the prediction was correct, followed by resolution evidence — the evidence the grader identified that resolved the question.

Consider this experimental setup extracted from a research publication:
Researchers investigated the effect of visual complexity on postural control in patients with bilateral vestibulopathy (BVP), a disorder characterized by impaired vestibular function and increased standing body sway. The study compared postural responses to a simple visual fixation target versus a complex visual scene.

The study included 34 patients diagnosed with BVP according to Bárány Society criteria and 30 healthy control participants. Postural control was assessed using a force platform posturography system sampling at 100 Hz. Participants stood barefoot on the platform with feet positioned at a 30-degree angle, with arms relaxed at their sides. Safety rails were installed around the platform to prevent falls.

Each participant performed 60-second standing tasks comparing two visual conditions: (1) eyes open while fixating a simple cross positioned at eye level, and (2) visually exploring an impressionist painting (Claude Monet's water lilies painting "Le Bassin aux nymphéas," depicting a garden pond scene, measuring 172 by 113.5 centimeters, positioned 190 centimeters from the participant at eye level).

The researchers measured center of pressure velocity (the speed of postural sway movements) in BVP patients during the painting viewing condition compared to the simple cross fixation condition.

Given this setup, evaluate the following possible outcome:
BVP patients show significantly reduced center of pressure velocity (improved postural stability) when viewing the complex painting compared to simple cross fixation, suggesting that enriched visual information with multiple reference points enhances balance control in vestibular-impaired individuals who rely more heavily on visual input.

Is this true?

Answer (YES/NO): NO